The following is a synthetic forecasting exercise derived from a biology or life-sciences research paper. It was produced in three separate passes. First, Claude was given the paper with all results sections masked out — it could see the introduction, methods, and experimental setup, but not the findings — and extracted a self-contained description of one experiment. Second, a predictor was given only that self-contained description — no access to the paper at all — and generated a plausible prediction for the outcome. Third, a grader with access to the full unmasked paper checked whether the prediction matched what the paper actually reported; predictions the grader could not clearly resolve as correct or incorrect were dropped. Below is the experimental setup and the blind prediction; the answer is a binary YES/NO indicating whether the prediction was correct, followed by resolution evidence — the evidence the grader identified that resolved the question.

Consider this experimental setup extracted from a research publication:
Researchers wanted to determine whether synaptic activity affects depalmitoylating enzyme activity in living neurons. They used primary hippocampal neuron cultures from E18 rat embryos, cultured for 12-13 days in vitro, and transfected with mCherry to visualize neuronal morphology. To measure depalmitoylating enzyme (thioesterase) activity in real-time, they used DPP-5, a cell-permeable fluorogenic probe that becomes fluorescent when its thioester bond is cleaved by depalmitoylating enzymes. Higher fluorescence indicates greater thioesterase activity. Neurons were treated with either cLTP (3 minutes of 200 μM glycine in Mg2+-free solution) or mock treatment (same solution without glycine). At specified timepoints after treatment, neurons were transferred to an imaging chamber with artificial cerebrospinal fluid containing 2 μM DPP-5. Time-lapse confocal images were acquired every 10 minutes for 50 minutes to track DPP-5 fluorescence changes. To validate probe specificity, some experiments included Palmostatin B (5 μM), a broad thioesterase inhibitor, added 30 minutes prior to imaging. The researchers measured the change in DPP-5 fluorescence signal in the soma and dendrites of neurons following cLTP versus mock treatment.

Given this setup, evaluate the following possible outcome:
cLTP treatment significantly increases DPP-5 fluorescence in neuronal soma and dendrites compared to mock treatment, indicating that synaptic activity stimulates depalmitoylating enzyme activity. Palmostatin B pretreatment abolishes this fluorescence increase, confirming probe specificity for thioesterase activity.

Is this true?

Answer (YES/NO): NO